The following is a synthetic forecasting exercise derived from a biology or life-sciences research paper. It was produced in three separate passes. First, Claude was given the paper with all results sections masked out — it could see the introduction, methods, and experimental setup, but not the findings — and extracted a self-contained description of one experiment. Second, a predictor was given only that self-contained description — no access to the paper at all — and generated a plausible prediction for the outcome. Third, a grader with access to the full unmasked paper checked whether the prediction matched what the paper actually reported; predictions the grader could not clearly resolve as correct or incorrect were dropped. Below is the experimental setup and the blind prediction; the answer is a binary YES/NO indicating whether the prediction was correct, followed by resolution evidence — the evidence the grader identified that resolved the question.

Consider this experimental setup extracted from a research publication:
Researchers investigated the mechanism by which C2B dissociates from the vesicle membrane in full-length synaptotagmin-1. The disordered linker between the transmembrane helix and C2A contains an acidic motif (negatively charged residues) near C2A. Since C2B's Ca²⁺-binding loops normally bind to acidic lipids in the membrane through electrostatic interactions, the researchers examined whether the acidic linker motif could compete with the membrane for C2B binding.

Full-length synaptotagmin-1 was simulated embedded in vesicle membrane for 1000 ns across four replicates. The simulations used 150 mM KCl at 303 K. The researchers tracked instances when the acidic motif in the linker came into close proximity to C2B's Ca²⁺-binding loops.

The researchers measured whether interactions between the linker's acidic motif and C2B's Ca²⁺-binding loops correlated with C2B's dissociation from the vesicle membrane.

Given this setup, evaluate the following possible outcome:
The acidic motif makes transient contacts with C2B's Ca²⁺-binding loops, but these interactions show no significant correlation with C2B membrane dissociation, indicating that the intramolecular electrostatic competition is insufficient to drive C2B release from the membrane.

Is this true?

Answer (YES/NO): NO